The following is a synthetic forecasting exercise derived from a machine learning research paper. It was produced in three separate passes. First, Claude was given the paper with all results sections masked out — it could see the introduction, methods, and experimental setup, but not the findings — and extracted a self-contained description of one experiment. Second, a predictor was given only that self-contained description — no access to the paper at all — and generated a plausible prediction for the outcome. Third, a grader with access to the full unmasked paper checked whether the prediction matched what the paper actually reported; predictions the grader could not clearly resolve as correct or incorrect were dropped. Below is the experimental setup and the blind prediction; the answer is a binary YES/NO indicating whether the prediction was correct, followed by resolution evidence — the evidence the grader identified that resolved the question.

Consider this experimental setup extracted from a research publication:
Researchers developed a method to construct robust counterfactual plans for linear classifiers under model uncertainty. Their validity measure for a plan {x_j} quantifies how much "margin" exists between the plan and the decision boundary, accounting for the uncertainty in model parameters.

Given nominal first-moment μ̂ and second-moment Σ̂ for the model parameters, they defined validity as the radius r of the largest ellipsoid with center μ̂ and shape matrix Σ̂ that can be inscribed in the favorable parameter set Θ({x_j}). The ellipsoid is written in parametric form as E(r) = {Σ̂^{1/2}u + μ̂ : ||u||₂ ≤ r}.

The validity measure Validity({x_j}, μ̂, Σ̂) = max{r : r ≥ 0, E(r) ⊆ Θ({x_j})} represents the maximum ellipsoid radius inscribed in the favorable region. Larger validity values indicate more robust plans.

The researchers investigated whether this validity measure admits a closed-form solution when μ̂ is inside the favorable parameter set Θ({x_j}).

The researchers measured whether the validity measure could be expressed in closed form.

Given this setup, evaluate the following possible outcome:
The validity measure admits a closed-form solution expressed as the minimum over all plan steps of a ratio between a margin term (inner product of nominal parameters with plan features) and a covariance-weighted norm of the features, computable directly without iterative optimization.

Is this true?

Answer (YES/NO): YES